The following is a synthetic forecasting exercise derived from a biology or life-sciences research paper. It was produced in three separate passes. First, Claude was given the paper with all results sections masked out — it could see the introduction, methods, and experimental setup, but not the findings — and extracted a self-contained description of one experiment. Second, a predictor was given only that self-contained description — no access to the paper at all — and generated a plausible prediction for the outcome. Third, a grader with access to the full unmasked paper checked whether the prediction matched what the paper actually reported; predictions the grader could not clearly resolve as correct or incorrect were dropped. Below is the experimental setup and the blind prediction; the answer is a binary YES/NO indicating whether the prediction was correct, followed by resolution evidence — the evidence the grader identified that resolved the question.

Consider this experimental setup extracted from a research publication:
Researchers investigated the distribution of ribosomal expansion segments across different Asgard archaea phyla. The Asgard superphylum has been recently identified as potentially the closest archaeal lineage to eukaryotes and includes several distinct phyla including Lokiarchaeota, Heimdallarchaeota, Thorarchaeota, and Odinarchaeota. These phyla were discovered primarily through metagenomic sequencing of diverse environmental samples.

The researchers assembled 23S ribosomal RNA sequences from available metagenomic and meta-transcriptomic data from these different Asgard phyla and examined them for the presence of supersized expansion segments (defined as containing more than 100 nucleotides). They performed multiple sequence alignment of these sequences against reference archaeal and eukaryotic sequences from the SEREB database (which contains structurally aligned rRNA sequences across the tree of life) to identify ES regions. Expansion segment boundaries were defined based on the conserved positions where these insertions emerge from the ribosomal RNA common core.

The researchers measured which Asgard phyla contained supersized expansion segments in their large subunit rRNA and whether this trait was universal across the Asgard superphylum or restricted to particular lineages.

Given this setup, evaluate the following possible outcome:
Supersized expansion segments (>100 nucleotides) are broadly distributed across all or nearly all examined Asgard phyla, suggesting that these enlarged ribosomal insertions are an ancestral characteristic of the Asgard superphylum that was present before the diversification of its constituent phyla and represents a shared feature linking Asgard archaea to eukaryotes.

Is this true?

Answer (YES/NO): NO